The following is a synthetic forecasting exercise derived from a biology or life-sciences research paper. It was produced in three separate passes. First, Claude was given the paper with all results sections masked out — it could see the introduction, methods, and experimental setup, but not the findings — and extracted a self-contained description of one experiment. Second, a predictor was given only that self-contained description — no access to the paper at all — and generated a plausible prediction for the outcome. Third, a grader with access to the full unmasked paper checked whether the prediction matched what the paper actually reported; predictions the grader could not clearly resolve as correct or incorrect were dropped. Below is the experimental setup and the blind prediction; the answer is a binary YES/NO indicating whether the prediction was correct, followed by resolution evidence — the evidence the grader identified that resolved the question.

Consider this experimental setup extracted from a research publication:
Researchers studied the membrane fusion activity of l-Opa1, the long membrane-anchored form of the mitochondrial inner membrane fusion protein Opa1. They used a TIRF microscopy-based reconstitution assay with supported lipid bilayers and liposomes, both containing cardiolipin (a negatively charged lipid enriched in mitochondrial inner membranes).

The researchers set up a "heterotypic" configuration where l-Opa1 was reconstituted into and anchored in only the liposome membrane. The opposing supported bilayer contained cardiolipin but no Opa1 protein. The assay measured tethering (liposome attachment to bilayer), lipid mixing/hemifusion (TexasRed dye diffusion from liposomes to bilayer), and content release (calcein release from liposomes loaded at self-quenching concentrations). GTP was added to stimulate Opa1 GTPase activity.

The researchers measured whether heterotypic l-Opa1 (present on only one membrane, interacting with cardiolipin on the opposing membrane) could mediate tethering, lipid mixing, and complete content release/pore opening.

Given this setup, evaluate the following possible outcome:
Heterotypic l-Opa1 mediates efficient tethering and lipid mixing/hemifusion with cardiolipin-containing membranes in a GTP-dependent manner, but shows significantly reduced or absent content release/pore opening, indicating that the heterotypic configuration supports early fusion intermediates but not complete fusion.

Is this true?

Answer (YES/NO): NO